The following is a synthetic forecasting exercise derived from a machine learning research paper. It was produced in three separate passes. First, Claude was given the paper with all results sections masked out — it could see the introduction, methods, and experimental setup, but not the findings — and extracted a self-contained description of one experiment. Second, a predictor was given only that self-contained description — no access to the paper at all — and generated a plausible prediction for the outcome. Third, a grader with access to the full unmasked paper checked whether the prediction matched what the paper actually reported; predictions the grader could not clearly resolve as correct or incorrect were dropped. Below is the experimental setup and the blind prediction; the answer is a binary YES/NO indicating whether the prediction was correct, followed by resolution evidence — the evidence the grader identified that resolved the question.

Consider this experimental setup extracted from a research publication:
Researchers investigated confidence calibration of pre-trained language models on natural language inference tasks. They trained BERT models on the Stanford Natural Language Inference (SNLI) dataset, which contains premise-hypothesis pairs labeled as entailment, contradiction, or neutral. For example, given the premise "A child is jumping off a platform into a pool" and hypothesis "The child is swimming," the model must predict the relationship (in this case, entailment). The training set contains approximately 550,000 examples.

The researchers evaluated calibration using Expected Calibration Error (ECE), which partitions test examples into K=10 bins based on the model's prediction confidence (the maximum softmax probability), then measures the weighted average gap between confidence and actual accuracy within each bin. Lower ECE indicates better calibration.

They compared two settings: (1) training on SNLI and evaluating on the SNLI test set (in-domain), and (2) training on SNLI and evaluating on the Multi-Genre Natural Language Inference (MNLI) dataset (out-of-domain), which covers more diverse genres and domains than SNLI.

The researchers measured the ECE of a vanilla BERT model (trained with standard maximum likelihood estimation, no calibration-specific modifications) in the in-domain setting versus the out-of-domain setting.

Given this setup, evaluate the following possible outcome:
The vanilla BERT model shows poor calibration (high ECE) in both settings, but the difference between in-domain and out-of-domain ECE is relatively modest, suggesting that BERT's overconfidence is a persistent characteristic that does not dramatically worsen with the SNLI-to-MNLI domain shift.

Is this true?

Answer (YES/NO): NO